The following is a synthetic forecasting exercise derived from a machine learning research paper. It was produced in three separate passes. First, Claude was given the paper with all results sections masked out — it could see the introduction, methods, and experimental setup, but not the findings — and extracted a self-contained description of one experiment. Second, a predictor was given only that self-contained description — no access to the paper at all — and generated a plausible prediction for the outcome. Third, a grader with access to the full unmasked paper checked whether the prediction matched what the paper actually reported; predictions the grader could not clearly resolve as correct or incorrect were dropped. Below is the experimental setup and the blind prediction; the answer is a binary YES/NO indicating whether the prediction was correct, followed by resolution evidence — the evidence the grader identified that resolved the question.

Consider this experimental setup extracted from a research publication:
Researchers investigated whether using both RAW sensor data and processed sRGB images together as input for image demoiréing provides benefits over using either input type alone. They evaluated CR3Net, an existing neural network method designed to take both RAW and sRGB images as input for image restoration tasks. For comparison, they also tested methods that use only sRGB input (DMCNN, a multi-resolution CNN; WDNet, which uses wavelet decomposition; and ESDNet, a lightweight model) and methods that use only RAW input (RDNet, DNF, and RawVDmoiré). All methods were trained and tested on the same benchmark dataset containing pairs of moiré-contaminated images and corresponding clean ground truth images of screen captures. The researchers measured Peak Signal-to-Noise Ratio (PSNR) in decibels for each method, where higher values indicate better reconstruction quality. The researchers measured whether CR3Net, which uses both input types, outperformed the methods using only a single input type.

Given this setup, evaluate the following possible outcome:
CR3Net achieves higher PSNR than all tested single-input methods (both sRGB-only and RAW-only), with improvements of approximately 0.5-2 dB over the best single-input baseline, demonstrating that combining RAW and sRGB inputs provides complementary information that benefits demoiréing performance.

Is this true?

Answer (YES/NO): NO